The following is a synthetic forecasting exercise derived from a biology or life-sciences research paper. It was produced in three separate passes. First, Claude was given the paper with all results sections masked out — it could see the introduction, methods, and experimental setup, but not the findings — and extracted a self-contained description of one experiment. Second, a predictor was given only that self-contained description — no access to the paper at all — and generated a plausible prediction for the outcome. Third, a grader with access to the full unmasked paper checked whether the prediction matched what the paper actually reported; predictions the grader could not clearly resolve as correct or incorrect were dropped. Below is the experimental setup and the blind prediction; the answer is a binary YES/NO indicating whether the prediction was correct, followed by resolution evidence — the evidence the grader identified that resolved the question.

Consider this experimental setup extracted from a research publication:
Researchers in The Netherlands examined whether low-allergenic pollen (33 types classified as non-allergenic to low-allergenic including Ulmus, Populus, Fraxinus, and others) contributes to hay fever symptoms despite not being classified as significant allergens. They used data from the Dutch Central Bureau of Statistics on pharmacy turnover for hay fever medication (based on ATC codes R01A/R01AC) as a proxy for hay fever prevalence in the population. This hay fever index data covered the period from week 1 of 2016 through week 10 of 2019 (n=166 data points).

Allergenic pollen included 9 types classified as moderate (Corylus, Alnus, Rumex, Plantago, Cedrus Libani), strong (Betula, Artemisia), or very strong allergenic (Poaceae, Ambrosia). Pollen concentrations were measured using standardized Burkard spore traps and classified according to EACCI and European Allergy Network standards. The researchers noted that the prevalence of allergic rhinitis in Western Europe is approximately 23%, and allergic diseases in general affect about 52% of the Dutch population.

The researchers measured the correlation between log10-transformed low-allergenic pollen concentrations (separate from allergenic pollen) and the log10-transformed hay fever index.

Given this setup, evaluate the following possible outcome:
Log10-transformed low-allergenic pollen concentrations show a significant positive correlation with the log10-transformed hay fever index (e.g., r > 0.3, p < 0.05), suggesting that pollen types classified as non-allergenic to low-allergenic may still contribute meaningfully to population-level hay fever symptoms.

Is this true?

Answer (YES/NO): YES